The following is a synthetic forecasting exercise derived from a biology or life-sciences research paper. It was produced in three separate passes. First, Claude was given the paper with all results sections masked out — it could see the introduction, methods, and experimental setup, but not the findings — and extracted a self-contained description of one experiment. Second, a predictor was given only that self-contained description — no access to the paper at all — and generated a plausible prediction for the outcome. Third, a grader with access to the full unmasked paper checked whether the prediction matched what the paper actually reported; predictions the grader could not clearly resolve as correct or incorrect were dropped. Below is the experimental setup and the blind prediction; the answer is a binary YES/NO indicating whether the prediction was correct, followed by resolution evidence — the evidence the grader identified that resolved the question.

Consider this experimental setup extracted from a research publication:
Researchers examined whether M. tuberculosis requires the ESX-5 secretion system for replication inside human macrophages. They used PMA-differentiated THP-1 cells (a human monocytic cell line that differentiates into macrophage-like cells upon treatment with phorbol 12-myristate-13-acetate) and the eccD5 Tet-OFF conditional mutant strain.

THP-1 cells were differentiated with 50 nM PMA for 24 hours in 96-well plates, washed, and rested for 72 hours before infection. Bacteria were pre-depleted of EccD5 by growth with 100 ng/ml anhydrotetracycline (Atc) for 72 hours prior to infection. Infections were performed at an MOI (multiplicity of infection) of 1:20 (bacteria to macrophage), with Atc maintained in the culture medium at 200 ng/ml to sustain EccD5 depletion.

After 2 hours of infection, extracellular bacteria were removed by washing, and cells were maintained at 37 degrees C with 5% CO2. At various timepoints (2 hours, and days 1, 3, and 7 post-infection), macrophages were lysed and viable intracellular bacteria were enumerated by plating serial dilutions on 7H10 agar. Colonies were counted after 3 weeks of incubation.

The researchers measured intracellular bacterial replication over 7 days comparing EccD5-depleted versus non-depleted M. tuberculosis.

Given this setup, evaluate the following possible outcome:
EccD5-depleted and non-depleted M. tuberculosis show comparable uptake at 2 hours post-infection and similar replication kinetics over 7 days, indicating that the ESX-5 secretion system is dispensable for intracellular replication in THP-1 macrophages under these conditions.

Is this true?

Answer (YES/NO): NO